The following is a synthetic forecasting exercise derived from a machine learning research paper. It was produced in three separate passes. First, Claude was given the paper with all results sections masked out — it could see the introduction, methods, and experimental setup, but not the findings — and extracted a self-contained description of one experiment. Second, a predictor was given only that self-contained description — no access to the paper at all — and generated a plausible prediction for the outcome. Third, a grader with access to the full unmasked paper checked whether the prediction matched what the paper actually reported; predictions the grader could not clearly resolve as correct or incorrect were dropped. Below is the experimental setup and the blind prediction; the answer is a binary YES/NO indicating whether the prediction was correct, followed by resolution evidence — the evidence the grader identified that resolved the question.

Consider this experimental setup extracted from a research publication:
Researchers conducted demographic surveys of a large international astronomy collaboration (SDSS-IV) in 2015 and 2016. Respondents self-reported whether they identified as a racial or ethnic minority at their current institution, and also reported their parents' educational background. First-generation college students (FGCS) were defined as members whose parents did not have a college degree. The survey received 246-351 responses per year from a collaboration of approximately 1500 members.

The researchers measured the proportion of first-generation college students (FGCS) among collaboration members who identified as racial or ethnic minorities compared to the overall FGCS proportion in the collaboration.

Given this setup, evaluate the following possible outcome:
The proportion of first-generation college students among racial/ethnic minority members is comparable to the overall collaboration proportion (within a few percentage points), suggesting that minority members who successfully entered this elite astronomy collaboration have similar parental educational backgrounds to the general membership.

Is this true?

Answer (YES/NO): NO